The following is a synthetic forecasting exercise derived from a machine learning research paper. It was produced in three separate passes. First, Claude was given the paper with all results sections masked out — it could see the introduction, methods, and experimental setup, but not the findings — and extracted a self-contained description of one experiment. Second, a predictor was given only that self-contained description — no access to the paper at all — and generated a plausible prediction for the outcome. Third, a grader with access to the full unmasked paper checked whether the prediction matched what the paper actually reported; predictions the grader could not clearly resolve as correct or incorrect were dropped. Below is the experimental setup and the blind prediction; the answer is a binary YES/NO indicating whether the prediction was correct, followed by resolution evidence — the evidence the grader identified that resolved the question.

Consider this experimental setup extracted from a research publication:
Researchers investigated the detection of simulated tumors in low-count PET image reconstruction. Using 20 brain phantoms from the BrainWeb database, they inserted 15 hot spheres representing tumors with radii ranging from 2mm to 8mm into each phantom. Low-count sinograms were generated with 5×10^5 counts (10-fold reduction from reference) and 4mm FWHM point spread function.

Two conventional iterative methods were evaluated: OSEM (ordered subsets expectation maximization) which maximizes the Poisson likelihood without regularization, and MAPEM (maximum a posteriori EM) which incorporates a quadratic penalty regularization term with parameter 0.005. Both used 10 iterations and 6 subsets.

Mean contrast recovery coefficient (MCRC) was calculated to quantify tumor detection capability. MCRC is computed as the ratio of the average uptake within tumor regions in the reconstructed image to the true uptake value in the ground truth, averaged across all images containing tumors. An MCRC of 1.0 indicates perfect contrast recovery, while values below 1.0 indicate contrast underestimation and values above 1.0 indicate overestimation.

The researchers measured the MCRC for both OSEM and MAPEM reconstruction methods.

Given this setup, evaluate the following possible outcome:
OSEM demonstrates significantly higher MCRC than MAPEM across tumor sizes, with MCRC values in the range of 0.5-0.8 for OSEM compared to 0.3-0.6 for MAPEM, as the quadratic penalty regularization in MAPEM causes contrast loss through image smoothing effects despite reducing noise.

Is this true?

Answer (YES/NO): NO